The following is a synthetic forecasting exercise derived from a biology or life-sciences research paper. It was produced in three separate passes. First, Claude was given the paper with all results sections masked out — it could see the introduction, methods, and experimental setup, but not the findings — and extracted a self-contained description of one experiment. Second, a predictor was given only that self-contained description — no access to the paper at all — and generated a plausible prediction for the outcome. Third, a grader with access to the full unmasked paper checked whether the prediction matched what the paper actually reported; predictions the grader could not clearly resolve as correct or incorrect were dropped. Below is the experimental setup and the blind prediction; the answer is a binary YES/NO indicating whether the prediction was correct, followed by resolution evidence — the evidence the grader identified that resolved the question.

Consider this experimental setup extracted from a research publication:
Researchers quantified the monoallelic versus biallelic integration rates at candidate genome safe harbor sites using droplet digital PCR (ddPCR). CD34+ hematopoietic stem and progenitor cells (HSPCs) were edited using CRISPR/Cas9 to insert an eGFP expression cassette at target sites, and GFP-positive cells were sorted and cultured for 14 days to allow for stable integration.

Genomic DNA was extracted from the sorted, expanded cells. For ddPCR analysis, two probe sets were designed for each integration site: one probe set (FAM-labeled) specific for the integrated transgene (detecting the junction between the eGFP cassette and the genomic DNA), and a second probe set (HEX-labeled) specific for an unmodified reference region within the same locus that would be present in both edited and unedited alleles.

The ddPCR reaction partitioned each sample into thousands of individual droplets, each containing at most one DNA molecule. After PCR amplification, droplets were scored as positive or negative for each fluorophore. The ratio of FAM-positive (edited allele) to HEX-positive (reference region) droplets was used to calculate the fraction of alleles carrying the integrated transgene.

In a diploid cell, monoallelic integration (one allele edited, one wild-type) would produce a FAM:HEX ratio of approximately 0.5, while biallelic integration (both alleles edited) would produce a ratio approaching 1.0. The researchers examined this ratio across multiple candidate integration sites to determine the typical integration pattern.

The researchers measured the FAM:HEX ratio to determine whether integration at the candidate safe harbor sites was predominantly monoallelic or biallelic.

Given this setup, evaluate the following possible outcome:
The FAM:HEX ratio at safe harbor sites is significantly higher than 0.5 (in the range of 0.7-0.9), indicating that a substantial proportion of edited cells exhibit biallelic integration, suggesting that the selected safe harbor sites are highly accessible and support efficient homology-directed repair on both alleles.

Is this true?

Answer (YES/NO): NO